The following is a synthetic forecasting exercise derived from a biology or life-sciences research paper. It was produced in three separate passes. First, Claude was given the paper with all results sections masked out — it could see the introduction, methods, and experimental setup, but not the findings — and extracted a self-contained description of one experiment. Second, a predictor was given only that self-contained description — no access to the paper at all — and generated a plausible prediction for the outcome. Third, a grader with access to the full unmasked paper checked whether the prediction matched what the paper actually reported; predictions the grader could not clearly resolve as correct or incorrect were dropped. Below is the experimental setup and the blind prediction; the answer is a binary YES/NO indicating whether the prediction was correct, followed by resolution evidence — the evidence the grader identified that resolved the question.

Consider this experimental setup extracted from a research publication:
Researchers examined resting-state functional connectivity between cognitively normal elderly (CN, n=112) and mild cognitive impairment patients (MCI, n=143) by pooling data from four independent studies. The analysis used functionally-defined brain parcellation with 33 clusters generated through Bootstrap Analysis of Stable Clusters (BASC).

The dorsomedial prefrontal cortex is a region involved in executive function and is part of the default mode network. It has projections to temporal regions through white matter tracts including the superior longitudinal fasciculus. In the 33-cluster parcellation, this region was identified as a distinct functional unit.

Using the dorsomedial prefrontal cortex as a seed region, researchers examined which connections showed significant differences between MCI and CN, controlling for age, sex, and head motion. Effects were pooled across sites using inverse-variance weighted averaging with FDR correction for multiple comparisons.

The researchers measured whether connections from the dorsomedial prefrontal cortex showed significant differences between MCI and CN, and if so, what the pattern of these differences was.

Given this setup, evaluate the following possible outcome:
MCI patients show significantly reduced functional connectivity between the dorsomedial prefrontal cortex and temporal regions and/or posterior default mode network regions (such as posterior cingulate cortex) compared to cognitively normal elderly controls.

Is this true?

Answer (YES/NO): YES